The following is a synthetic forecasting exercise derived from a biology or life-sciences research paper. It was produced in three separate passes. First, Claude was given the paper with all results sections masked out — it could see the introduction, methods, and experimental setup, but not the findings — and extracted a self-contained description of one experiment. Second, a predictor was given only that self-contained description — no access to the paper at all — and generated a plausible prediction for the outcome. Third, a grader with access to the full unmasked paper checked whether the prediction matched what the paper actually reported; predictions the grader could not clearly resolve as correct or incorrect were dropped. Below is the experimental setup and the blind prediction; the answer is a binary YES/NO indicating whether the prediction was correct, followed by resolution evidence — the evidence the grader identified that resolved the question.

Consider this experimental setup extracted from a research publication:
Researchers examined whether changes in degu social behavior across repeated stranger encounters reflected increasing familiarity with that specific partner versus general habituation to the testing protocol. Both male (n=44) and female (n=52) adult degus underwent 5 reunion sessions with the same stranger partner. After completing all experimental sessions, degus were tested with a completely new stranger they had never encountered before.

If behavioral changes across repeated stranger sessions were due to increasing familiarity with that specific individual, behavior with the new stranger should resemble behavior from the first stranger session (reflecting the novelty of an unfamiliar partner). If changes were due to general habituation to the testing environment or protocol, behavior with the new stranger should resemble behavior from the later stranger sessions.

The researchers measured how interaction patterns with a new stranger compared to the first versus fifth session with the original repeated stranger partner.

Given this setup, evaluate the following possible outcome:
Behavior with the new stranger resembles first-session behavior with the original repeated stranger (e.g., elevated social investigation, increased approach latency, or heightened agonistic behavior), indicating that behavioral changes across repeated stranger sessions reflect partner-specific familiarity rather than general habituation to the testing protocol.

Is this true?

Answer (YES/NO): YES